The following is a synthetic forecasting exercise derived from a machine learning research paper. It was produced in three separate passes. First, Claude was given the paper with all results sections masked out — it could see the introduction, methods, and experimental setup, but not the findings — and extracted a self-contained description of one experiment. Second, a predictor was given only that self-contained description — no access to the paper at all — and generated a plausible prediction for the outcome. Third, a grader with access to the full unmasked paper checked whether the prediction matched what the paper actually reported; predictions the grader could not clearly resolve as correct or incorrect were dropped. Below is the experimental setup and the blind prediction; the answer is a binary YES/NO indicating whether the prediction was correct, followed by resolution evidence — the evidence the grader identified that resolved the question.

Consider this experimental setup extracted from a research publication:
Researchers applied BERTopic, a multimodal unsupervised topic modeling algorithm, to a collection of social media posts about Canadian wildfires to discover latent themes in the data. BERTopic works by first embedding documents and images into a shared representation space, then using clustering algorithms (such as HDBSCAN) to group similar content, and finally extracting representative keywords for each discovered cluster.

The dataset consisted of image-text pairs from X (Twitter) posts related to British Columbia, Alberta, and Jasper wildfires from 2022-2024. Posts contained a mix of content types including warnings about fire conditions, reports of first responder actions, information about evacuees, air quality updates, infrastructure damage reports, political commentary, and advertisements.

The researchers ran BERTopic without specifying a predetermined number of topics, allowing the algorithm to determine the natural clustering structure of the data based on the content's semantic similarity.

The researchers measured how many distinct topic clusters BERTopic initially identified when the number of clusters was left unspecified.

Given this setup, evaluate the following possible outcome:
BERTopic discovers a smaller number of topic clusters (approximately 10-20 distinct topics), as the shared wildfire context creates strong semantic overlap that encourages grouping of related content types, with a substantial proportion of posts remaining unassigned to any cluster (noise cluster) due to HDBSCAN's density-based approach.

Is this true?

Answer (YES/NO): NO